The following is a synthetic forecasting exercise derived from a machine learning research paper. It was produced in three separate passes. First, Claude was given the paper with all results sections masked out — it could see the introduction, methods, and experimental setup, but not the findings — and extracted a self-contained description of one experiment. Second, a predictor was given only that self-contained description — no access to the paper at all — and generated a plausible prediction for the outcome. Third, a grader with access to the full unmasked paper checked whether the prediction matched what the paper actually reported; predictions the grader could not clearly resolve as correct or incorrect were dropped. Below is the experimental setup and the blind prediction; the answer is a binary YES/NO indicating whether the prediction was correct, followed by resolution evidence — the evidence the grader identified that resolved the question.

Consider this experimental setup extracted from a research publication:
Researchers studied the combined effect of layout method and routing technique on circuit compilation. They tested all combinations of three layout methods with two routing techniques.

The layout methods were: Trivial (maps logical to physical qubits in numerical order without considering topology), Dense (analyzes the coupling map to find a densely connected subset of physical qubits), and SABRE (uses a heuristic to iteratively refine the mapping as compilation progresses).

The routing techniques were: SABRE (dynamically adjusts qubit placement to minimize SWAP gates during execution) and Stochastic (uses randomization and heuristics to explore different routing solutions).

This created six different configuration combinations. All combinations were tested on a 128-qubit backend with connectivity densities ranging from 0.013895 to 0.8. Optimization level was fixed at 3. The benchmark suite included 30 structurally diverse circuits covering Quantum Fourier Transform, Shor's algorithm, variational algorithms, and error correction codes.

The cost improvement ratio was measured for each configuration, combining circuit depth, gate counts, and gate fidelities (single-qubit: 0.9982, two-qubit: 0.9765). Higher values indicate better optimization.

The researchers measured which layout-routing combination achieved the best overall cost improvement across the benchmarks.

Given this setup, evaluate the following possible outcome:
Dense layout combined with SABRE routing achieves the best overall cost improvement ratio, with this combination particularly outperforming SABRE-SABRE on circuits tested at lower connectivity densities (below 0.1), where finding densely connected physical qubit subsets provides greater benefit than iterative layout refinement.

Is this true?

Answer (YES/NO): NO